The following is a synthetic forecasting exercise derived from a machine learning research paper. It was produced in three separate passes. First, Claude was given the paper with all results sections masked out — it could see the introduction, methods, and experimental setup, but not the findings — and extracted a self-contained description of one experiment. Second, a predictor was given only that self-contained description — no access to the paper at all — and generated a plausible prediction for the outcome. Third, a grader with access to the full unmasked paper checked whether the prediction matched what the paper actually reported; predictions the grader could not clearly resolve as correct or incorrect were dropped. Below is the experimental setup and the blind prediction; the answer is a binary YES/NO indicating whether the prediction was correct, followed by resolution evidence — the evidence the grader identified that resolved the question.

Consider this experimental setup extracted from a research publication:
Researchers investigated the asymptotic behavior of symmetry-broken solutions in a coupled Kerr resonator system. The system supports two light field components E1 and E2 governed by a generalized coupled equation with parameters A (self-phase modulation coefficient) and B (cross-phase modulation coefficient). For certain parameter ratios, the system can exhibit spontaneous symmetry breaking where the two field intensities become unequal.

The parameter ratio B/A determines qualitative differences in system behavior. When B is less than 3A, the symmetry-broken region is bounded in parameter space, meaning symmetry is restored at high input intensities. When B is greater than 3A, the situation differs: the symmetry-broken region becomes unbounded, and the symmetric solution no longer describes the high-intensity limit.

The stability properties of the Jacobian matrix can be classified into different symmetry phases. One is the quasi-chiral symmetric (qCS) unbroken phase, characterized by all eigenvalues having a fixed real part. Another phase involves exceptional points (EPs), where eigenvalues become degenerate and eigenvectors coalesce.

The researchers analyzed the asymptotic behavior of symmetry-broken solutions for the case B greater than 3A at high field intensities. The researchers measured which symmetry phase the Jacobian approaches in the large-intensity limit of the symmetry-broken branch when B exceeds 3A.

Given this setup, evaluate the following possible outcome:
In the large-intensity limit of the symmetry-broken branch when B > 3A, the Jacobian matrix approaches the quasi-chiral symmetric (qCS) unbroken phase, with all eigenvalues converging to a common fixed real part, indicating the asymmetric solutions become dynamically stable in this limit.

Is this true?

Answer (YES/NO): YES